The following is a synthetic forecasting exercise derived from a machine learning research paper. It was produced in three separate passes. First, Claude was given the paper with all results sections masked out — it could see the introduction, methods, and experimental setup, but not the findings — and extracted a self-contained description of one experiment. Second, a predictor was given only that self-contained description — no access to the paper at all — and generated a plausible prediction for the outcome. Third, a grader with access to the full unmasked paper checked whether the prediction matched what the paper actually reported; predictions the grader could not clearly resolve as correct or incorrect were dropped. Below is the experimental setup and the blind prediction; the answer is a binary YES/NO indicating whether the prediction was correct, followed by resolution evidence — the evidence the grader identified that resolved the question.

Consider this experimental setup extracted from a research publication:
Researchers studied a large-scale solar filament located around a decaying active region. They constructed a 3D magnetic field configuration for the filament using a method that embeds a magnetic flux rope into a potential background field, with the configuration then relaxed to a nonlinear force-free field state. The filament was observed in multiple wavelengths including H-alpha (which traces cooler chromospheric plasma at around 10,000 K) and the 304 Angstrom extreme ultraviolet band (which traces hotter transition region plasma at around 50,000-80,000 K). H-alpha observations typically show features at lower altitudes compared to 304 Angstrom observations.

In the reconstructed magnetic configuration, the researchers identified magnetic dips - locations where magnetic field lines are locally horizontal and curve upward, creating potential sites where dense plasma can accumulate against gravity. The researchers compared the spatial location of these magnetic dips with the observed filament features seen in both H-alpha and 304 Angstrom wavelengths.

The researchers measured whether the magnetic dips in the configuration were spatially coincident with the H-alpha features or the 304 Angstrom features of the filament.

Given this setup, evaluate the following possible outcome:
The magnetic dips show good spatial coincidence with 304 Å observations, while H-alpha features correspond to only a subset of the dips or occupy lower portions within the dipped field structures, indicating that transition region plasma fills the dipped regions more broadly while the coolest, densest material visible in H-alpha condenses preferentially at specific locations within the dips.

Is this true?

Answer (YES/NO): NO